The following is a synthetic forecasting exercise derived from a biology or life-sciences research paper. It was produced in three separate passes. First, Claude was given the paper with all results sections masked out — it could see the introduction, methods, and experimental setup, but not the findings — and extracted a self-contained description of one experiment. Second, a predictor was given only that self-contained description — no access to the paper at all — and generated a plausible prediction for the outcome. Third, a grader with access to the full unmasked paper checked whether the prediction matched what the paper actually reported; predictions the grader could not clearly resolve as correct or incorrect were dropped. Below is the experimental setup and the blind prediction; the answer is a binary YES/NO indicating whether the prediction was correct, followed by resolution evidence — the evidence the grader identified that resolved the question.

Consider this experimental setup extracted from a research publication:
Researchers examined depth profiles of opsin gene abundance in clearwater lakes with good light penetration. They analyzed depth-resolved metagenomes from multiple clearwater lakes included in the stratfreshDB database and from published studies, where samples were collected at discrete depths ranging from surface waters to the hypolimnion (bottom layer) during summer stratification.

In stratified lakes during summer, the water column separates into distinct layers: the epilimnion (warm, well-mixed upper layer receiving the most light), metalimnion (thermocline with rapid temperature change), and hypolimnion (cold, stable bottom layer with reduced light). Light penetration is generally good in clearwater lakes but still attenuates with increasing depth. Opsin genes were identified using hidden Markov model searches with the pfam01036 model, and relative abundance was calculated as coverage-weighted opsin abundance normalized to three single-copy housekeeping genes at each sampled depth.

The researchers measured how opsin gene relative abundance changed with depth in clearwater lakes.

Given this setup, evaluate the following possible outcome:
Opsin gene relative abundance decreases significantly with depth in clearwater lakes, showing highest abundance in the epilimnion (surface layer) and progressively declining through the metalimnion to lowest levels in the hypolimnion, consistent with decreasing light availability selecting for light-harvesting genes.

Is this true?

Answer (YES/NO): NO